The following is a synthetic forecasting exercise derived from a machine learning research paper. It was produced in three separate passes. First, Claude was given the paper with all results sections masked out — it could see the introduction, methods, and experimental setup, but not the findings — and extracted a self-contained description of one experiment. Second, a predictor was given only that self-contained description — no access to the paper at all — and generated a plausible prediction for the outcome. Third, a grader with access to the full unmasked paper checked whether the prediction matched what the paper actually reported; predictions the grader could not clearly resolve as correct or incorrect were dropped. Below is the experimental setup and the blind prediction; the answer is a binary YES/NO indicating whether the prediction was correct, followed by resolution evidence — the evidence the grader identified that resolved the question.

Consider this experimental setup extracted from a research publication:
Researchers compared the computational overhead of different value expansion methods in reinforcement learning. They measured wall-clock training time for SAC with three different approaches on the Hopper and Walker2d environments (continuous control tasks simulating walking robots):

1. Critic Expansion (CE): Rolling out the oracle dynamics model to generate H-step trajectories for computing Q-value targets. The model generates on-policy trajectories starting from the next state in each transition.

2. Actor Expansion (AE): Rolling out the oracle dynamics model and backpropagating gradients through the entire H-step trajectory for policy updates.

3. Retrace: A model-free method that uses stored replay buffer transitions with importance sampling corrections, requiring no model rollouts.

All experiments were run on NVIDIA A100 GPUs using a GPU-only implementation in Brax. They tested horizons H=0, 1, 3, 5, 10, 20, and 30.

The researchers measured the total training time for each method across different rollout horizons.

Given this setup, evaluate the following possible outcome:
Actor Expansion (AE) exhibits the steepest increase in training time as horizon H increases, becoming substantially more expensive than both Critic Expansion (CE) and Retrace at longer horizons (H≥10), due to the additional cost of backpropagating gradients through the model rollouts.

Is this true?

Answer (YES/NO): YES